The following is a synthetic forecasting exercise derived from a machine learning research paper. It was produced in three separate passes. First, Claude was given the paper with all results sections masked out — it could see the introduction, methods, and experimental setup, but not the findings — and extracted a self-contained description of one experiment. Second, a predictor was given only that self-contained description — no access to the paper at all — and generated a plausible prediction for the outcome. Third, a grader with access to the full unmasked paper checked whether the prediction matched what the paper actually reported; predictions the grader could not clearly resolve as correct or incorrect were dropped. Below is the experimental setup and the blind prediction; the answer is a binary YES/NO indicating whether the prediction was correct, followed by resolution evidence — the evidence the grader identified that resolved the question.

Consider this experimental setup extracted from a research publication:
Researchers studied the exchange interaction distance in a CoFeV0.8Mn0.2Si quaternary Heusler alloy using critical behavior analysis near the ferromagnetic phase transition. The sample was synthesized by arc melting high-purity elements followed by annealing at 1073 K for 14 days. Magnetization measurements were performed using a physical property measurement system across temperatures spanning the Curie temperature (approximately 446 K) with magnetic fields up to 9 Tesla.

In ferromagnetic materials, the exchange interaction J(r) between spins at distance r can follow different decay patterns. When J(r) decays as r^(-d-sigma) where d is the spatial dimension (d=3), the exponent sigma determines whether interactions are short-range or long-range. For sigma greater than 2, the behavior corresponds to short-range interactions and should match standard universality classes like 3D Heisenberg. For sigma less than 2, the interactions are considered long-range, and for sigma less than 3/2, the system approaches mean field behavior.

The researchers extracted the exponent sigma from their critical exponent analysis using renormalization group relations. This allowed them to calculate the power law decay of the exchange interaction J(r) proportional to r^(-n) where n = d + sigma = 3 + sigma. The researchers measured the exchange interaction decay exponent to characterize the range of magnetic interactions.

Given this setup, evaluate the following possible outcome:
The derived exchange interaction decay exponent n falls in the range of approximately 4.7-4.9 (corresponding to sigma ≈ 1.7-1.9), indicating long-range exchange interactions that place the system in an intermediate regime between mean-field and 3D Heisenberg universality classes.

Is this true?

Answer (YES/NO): NO